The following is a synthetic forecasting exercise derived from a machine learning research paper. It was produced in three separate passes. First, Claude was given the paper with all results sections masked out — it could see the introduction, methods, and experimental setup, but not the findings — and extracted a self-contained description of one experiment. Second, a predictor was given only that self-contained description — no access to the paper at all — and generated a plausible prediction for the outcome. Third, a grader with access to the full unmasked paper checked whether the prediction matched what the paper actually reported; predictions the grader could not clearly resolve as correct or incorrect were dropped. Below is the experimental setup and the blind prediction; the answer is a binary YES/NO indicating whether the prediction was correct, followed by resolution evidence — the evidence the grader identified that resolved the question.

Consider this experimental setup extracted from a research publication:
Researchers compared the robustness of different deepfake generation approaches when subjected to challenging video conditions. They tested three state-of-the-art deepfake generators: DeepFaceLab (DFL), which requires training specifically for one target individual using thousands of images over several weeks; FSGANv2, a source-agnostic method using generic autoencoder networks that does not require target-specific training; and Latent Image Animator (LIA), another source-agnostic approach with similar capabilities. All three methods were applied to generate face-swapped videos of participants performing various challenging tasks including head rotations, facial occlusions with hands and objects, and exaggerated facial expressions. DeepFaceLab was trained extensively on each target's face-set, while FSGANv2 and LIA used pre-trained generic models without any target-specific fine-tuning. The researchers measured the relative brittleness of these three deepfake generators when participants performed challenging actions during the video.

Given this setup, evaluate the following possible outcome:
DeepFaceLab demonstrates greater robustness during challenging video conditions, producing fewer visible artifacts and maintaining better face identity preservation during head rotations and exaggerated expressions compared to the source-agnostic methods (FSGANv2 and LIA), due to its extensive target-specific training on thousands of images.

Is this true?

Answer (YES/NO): NO